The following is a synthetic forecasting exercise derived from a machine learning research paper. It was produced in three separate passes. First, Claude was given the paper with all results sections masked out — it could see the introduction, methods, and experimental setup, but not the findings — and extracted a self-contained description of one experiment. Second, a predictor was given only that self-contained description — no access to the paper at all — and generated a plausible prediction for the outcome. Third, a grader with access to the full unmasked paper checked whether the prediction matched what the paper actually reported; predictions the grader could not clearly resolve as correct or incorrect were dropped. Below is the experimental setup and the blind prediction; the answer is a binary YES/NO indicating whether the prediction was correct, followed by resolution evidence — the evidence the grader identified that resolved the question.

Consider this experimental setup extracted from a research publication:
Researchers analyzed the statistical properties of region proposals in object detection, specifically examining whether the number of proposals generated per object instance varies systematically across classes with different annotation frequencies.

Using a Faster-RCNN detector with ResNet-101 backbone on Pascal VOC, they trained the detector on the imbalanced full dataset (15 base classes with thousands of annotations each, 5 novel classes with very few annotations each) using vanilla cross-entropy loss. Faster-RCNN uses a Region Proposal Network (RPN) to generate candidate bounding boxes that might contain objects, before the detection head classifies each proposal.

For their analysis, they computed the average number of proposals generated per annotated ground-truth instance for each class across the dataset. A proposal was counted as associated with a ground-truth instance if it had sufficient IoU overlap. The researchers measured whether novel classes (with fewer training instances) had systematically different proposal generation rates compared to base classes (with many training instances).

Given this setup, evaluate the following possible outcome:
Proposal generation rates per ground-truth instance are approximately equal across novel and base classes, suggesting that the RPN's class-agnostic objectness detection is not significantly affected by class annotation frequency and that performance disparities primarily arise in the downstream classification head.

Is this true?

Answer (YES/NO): NO